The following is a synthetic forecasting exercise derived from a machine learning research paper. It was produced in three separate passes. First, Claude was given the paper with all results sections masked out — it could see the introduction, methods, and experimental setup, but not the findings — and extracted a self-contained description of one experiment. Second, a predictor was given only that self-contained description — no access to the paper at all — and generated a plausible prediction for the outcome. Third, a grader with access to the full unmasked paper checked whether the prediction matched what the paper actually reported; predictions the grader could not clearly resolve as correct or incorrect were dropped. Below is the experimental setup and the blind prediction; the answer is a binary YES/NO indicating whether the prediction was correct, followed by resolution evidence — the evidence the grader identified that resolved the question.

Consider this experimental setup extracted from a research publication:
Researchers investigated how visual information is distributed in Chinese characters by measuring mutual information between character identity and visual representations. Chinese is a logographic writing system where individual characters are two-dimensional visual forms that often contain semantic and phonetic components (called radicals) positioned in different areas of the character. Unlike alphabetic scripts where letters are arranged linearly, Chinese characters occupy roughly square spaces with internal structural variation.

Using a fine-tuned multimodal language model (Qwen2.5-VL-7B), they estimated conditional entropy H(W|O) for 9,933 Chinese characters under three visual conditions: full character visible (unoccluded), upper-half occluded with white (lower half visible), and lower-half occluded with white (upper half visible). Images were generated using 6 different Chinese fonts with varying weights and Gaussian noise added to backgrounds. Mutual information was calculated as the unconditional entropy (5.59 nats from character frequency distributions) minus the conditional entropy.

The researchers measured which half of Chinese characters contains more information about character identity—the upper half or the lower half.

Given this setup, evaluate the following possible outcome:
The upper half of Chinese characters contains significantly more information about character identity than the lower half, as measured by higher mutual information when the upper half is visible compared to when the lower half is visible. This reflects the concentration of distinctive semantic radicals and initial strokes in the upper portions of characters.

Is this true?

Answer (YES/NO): YES